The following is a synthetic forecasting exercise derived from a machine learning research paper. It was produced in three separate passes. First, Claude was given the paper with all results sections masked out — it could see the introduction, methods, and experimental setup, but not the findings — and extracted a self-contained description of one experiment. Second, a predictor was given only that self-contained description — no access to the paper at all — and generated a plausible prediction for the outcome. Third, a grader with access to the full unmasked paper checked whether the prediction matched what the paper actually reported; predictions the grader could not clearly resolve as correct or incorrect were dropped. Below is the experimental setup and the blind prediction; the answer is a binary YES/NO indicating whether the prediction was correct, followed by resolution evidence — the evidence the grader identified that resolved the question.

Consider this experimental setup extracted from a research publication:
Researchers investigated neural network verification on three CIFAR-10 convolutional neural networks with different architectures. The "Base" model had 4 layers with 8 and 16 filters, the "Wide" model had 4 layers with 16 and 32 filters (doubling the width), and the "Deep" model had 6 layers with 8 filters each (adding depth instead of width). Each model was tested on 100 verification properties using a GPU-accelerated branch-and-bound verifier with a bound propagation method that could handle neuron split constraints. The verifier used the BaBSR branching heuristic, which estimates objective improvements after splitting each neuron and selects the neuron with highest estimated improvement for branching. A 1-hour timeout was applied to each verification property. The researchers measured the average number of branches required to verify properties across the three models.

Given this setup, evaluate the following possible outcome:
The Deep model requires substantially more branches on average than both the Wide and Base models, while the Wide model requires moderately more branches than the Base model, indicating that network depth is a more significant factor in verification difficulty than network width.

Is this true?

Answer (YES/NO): NO